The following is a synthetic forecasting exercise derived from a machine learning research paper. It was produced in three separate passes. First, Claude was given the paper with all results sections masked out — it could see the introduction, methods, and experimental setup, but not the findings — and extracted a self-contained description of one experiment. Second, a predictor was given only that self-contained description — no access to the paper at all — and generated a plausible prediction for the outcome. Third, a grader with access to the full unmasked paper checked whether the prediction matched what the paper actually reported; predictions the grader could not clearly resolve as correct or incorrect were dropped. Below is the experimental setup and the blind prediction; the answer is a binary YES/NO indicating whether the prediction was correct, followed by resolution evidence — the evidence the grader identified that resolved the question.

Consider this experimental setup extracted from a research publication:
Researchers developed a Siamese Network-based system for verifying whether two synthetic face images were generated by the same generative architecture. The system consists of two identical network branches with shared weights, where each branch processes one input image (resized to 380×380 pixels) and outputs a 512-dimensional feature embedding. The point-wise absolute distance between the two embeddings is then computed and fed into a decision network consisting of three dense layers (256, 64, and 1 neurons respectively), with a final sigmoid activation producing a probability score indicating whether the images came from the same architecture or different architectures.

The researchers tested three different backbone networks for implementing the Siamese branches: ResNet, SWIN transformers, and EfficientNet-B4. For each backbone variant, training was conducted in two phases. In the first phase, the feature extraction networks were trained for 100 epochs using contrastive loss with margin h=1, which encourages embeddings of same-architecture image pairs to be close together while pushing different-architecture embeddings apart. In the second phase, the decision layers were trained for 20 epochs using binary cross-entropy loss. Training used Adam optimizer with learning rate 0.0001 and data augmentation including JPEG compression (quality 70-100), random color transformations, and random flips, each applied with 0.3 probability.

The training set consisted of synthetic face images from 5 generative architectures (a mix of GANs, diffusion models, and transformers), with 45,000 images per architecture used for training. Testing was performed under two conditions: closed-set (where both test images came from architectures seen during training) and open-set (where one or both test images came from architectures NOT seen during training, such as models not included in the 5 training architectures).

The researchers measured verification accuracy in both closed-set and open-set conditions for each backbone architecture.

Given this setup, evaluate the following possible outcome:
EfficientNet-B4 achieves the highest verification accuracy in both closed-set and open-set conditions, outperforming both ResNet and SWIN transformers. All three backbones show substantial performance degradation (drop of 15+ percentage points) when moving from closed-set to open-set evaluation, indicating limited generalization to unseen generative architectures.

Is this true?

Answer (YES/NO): NO